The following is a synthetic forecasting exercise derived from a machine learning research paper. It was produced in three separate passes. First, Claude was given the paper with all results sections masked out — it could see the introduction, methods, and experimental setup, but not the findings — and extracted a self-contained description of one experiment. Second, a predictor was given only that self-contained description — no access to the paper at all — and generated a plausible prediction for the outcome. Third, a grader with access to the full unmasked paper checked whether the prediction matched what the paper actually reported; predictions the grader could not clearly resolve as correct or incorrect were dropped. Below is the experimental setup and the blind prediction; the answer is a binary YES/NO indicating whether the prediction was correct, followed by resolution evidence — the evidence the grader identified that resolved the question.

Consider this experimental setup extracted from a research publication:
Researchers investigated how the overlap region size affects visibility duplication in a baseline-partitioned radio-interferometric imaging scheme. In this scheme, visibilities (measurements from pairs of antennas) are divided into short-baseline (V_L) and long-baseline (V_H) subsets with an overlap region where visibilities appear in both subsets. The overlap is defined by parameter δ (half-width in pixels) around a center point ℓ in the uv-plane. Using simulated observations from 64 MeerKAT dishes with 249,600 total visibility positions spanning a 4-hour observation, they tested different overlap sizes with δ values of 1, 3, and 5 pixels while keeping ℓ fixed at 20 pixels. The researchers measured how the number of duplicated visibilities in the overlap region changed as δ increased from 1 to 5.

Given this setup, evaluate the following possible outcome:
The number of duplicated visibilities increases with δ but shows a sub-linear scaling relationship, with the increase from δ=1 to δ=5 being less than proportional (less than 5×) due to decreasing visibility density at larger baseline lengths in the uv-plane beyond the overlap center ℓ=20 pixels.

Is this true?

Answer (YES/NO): NO